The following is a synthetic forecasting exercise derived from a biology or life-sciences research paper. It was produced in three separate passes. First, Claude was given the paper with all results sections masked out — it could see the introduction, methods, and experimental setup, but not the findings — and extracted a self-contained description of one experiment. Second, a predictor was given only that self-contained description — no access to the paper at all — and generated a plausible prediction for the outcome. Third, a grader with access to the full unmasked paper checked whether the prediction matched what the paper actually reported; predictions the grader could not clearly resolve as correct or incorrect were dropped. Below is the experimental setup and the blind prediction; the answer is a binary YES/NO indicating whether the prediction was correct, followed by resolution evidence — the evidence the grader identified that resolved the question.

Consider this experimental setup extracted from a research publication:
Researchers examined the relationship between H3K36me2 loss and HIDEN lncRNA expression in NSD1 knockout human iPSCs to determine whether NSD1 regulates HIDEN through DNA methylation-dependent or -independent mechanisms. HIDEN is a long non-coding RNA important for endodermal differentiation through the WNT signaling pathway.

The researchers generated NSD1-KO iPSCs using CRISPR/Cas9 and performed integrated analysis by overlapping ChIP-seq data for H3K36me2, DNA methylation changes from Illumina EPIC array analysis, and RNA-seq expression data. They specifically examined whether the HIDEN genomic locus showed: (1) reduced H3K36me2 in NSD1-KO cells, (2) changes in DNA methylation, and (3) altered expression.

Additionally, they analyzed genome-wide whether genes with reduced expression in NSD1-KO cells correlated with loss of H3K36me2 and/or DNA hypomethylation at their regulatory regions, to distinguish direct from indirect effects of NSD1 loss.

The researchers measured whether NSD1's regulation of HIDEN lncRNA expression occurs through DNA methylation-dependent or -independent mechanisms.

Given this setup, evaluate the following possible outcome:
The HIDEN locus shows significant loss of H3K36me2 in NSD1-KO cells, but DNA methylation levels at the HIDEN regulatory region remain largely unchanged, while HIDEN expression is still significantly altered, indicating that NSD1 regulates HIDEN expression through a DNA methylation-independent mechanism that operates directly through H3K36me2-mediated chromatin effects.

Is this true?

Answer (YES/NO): YES